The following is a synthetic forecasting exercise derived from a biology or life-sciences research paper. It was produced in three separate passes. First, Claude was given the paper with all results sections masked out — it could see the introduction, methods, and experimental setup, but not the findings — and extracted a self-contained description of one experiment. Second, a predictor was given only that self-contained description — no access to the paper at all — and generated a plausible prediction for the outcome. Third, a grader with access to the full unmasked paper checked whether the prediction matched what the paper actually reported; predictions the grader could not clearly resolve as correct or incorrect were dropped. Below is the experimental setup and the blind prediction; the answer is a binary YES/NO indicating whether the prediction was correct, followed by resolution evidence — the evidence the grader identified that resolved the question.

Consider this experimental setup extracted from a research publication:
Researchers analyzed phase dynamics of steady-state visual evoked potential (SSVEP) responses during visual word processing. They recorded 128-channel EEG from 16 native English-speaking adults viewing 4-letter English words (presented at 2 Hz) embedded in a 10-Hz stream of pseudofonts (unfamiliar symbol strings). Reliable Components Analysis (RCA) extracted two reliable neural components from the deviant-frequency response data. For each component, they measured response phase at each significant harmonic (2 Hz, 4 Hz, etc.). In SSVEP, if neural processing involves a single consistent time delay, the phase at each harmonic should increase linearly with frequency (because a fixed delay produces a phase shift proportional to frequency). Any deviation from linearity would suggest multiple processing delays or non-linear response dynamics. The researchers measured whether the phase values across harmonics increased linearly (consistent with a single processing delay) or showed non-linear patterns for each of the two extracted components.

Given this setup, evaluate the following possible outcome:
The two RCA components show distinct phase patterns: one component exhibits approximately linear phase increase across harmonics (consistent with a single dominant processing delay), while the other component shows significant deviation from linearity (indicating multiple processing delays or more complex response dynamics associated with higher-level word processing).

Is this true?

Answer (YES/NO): NO